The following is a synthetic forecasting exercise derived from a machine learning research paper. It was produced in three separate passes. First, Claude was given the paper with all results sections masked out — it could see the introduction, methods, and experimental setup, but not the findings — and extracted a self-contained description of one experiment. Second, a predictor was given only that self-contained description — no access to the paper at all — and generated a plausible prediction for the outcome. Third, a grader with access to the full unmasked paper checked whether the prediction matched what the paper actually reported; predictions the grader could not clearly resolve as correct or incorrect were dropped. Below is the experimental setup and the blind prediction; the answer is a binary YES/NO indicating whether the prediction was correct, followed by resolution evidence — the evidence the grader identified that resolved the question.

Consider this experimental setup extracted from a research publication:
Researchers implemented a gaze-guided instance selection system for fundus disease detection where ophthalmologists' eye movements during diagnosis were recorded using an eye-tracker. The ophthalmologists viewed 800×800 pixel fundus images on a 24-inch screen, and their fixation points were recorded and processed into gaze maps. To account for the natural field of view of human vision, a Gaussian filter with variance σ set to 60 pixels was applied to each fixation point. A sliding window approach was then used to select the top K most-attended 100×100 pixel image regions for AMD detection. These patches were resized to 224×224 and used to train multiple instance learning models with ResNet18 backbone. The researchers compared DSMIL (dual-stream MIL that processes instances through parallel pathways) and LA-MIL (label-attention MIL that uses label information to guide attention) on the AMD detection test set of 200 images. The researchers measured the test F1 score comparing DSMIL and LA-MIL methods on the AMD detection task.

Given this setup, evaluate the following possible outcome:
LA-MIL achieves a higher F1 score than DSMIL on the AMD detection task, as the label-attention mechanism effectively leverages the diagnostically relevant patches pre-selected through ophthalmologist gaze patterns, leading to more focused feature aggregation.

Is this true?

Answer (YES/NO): NO